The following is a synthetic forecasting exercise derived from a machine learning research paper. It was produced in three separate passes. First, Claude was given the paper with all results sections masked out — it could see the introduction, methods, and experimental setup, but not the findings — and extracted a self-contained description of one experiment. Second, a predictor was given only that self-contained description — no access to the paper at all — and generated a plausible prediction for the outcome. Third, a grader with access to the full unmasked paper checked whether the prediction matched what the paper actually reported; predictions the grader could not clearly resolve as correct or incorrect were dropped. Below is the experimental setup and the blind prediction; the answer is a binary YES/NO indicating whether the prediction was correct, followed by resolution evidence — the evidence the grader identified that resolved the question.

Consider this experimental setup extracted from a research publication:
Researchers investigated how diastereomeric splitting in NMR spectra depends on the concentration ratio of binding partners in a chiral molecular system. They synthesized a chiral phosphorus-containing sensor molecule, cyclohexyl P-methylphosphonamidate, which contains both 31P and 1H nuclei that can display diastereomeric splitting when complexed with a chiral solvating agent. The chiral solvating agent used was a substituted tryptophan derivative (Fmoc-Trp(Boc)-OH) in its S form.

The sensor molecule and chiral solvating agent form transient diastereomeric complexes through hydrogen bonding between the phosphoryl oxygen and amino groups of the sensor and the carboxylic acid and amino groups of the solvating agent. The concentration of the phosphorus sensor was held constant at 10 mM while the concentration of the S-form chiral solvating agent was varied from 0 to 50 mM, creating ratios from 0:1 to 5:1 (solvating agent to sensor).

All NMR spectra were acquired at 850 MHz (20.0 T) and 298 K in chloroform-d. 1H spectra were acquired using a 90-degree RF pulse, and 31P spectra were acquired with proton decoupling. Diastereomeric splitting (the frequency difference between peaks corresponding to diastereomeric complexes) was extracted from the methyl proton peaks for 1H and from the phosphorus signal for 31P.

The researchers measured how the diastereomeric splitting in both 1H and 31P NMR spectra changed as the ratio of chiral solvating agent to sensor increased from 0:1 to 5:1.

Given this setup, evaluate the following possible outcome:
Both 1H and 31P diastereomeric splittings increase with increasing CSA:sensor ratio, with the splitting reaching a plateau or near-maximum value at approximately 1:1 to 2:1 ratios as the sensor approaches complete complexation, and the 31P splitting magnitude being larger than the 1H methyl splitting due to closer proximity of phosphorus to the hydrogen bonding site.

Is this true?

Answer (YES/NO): NO